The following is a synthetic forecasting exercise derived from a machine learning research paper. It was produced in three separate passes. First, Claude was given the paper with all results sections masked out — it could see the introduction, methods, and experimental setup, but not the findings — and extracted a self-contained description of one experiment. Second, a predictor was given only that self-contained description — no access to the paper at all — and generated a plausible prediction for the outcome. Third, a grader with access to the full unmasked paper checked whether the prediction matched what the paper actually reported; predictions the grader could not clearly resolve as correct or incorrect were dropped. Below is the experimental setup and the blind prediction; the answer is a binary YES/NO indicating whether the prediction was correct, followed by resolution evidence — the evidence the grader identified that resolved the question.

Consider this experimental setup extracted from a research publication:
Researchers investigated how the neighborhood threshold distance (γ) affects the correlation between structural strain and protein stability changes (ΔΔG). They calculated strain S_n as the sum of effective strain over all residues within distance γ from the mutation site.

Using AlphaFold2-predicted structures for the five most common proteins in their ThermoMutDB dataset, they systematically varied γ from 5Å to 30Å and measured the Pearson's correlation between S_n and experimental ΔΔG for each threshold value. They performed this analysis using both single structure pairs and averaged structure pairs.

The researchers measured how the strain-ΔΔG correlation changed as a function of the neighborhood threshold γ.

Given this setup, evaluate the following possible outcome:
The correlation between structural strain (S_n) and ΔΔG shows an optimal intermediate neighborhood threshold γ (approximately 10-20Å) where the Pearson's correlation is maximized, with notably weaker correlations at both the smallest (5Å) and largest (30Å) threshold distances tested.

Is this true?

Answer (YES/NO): NO